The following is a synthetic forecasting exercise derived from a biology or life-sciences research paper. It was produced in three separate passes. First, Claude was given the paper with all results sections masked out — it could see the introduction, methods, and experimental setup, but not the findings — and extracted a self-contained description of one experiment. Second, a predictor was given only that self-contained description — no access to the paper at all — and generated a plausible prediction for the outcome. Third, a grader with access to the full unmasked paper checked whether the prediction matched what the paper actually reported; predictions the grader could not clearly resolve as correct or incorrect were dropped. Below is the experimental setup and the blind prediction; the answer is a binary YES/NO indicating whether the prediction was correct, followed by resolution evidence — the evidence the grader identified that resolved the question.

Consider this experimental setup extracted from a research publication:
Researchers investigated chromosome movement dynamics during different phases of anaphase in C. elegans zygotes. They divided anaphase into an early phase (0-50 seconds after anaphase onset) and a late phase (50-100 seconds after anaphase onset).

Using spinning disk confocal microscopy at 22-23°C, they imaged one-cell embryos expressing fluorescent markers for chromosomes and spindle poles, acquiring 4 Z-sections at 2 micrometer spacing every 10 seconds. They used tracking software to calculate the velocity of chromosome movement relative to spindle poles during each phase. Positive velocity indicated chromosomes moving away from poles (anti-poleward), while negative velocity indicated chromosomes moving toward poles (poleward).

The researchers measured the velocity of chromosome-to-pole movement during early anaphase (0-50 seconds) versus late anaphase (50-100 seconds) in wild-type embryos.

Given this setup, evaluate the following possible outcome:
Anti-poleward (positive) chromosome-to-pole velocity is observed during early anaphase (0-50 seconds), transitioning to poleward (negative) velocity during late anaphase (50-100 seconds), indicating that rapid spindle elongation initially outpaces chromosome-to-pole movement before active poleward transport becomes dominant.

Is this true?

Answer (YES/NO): NO